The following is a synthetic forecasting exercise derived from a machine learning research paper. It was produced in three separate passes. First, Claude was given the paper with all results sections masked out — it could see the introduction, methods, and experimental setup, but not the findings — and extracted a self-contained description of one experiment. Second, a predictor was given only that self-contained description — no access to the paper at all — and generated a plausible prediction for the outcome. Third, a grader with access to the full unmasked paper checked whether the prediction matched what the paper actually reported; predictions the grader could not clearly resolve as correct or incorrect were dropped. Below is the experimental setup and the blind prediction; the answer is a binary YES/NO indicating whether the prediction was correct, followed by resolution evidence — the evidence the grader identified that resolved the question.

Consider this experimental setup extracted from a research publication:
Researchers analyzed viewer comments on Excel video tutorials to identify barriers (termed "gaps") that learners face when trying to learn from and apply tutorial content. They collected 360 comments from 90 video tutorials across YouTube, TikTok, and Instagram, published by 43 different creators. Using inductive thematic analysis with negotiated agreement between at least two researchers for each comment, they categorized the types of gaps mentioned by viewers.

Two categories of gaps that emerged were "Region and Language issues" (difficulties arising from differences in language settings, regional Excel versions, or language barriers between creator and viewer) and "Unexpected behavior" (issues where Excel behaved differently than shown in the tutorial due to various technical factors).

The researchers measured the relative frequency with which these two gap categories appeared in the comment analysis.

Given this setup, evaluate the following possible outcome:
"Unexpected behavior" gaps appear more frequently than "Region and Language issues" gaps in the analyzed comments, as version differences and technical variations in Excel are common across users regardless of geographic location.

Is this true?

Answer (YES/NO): YES